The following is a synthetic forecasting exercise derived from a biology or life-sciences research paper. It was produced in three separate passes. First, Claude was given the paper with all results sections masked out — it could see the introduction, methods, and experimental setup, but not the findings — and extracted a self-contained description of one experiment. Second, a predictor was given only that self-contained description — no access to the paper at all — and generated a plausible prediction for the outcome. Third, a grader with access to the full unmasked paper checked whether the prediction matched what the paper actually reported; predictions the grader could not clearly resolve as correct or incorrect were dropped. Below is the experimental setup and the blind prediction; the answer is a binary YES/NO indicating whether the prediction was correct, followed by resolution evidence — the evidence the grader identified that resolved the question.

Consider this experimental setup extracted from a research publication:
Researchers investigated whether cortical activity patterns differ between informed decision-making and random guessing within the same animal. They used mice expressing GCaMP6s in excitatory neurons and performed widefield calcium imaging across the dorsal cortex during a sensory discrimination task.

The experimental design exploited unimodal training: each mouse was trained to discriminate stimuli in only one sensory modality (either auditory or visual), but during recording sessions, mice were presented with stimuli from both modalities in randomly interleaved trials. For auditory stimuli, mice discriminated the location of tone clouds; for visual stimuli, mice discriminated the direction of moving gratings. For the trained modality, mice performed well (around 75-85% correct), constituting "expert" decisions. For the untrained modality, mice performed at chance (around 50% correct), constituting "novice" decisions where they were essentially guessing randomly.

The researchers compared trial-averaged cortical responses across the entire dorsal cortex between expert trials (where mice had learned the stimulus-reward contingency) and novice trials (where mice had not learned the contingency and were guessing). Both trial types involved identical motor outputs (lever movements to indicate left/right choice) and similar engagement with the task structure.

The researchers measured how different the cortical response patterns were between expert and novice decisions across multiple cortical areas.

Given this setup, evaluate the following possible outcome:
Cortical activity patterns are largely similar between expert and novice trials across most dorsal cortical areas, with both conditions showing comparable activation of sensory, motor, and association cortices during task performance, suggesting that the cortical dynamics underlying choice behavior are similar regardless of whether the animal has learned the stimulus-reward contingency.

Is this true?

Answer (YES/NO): YES